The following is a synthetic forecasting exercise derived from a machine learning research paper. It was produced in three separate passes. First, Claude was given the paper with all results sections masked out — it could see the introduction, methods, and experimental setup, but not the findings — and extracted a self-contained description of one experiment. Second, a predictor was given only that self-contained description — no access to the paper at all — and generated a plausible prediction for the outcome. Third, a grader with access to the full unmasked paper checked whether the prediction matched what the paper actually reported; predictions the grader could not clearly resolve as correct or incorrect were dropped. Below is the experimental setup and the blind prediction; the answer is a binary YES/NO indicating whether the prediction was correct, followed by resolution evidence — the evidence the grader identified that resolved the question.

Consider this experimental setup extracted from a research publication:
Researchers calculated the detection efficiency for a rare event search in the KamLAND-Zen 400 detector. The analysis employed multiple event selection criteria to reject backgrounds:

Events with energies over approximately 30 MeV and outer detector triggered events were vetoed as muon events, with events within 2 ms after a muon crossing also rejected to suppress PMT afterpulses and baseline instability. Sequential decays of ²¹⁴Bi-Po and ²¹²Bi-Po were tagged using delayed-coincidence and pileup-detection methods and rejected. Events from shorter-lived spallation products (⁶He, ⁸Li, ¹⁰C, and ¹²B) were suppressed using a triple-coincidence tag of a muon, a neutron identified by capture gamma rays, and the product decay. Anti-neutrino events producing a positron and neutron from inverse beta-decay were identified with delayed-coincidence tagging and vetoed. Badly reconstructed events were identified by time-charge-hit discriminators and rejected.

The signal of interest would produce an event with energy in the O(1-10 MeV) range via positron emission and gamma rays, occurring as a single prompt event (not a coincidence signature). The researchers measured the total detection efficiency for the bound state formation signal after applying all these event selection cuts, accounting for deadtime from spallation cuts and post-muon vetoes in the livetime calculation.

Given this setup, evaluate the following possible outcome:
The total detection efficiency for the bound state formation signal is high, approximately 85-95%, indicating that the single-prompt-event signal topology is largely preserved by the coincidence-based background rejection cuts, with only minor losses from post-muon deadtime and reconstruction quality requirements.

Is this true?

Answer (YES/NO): NO